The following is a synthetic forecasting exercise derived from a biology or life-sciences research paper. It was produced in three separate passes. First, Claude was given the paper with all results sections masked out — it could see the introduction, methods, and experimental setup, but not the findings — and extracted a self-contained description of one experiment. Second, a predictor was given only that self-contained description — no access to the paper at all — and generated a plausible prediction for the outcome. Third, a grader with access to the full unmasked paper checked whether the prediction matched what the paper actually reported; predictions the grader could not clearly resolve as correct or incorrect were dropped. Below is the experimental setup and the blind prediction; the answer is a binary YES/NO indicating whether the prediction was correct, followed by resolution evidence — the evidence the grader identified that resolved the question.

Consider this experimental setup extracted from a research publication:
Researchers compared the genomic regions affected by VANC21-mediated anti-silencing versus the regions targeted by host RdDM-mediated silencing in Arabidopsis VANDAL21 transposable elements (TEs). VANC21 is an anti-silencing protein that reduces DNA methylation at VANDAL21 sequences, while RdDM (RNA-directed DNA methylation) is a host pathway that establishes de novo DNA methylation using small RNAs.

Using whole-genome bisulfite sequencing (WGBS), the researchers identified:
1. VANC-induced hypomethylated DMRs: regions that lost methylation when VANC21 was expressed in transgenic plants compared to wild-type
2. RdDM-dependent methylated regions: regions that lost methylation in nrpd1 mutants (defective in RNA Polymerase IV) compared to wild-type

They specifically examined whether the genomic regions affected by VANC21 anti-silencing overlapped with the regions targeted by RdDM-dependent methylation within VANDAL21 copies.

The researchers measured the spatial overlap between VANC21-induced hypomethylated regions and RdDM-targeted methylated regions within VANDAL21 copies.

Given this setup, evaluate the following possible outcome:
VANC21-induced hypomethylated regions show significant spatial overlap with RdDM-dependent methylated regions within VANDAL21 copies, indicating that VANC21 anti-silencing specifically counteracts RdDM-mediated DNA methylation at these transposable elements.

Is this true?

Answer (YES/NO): YES